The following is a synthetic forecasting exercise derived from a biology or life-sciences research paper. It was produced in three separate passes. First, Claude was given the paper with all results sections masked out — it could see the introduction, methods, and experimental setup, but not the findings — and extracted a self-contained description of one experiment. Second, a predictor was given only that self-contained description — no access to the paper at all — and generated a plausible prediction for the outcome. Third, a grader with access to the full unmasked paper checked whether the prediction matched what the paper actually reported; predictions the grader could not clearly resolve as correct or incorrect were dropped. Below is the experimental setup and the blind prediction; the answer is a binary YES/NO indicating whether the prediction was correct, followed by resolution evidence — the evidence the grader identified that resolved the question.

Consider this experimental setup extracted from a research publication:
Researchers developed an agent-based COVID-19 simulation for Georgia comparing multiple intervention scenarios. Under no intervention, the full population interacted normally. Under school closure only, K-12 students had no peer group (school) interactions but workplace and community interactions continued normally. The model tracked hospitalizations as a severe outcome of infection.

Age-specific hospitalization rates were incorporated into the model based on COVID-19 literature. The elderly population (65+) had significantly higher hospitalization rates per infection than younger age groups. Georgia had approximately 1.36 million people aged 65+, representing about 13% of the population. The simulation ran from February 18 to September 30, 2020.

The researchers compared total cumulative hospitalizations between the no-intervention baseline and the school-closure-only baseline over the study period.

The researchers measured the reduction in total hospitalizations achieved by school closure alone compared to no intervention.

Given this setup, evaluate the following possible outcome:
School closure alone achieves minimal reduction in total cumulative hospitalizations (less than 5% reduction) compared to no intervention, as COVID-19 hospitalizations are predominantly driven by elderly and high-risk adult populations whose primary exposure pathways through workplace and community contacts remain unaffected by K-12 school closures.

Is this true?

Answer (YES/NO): NO